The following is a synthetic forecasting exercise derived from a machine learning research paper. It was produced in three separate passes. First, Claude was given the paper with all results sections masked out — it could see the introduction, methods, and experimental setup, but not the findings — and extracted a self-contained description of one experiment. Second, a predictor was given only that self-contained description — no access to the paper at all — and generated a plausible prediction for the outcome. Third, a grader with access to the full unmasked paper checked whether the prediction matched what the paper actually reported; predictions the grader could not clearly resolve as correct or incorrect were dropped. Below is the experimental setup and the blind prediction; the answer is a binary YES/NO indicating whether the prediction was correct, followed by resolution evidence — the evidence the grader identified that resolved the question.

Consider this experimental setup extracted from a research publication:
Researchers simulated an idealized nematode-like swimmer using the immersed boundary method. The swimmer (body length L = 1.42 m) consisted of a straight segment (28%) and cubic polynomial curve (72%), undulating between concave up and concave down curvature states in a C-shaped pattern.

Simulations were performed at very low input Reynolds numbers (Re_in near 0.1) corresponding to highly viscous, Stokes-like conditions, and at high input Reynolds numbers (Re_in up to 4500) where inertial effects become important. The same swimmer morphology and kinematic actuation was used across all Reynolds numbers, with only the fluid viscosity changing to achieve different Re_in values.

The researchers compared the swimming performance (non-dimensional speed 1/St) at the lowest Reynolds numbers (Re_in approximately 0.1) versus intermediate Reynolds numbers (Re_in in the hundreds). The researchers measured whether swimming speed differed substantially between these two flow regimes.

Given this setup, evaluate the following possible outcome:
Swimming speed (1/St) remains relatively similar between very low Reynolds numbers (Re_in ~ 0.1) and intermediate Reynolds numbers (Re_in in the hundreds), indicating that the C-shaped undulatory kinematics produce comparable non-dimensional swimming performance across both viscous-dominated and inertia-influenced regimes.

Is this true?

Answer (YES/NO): NO